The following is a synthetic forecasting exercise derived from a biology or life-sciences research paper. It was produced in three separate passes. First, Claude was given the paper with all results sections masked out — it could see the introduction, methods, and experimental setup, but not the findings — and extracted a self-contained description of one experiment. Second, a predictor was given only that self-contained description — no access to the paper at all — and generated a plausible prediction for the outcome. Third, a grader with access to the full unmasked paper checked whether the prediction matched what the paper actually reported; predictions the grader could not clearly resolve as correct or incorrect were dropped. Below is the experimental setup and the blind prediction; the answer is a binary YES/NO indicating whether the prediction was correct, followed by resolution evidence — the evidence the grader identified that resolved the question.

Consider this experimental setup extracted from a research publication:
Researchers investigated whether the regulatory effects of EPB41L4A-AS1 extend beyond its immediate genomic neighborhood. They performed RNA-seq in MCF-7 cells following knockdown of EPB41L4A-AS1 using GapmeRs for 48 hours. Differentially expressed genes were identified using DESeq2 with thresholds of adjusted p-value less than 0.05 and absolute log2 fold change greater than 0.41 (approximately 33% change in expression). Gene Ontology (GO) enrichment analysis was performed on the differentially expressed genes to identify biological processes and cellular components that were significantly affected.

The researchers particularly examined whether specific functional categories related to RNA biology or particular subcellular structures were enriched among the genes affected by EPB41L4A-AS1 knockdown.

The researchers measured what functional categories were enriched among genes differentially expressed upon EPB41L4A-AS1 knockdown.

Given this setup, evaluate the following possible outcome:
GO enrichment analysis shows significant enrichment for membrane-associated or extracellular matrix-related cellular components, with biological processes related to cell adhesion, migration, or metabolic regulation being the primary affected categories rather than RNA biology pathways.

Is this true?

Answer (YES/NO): NO